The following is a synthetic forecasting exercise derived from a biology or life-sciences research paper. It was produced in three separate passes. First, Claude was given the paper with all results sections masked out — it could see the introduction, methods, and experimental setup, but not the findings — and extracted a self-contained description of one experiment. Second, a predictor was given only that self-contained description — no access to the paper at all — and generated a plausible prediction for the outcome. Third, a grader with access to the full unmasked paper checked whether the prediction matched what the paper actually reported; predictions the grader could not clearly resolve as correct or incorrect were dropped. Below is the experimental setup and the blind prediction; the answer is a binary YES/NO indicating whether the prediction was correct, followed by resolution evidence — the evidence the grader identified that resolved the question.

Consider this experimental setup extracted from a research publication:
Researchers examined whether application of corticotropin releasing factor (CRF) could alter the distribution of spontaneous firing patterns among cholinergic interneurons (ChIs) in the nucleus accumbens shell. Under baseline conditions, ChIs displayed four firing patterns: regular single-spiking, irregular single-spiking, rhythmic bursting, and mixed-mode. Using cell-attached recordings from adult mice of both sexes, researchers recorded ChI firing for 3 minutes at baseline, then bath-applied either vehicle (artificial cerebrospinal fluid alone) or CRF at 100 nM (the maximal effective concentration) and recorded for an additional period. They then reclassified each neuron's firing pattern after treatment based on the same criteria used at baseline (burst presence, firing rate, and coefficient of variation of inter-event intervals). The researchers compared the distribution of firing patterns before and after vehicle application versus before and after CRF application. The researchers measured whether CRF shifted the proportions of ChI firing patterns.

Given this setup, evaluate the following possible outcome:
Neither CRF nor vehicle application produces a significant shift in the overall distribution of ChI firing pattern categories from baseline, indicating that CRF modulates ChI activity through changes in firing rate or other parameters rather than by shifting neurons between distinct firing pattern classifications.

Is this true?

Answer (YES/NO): NO